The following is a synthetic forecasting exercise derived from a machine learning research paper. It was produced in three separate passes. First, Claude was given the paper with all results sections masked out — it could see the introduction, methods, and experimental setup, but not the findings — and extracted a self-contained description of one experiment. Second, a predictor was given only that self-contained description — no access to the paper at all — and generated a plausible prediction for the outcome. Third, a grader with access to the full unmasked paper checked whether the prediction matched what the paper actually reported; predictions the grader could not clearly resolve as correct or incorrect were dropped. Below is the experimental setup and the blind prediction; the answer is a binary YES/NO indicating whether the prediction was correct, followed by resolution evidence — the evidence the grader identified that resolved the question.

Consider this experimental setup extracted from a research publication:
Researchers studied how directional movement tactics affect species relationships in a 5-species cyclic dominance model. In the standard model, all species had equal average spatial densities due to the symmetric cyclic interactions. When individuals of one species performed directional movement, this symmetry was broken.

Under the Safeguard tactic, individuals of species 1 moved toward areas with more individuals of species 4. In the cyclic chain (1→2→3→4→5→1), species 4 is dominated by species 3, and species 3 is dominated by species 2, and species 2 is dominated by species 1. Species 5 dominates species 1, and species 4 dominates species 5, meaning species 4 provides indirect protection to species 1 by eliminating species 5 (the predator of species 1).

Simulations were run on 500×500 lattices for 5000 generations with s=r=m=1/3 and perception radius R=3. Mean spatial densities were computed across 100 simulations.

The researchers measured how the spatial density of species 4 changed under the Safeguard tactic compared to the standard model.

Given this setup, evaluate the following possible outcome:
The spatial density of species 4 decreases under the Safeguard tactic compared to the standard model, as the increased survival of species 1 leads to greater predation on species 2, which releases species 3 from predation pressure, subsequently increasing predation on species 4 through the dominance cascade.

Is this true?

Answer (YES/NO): NO